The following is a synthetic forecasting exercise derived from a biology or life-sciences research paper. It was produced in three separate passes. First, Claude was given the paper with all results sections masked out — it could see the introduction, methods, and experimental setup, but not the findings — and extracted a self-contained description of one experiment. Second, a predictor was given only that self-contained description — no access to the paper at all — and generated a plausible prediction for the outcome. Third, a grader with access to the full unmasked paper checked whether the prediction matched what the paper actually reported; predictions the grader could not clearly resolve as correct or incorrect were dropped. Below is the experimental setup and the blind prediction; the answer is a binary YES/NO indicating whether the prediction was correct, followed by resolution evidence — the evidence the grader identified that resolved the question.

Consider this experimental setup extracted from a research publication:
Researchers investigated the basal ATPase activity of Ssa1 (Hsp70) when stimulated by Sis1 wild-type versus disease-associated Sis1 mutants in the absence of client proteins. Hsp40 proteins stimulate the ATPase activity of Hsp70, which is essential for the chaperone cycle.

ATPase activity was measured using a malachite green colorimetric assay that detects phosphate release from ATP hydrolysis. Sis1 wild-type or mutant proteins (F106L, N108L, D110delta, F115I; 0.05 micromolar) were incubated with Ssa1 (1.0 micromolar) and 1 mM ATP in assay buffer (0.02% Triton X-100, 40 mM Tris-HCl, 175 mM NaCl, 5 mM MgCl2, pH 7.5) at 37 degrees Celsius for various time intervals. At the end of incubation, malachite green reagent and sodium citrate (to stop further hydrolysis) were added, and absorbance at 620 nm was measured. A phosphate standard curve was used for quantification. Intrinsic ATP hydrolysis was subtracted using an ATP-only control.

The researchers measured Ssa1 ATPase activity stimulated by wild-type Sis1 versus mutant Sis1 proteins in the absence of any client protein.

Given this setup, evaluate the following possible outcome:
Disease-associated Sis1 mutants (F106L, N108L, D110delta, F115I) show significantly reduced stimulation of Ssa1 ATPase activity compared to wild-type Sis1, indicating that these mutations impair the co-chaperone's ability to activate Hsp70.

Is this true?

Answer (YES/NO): NO